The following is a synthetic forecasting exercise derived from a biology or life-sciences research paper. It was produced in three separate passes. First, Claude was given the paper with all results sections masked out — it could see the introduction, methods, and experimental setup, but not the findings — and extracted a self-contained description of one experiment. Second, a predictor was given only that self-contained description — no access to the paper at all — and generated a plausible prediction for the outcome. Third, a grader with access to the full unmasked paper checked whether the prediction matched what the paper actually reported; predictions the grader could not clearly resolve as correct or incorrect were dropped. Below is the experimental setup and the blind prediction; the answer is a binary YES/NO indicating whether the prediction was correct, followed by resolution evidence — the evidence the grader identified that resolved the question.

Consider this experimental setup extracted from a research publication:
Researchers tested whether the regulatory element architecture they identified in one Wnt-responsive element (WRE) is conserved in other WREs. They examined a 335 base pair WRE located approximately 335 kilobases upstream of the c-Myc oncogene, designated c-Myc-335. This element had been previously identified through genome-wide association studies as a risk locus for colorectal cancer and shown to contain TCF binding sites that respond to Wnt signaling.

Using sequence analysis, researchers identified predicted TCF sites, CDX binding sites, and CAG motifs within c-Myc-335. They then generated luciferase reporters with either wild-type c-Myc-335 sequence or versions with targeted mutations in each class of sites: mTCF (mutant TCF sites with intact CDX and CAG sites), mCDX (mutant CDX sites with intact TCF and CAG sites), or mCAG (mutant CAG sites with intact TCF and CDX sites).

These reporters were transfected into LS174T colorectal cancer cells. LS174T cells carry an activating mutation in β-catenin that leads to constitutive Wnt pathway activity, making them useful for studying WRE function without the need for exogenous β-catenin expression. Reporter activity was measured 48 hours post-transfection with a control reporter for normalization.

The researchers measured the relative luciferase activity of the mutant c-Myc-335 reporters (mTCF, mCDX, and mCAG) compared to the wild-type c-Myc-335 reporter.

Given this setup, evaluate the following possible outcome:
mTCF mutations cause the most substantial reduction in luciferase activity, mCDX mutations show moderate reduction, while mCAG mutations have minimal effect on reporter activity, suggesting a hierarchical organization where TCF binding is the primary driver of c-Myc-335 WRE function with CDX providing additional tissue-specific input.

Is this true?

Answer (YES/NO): NO